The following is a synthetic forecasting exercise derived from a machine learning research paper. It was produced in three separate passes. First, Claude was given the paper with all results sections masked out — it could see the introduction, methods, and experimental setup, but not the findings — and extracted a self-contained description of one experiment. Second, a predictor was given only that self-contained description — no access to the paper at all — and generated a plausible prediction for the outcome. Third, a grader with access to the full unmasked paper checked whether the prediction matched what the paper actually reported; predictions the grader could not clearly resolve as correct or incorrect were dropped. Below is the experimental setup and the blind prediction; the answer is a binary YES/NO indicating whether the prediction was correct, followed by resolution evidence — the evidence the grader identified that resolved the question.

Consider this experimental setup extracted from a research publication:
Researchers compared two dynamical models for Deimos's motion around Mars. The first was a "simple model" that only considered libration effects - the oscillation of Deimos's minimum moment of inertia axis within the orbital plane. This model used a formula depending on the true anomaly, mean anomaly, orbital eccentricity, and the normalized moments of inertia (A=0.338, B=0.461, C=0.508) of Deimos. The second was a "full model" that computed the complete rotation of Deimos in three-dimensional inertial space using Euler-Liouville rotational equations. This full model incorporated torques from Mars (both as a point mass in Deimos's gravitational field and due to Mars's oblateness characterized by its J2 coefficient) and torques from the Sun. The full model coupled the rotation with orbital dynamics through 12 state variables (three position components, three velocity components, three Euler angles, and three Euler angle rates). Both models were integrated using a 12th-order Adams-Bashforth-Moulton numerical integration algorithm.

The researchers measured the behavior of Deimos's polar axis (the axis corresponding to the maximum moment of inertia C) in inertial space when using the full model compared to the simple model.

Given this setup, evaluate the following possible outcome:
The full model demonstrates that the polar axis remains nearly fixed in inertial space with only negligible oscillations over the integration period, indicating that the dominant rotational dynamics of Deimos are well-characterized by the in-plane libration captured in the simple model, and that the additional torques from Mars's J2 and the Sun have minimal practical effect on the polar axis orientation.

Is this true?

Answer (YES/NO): NO